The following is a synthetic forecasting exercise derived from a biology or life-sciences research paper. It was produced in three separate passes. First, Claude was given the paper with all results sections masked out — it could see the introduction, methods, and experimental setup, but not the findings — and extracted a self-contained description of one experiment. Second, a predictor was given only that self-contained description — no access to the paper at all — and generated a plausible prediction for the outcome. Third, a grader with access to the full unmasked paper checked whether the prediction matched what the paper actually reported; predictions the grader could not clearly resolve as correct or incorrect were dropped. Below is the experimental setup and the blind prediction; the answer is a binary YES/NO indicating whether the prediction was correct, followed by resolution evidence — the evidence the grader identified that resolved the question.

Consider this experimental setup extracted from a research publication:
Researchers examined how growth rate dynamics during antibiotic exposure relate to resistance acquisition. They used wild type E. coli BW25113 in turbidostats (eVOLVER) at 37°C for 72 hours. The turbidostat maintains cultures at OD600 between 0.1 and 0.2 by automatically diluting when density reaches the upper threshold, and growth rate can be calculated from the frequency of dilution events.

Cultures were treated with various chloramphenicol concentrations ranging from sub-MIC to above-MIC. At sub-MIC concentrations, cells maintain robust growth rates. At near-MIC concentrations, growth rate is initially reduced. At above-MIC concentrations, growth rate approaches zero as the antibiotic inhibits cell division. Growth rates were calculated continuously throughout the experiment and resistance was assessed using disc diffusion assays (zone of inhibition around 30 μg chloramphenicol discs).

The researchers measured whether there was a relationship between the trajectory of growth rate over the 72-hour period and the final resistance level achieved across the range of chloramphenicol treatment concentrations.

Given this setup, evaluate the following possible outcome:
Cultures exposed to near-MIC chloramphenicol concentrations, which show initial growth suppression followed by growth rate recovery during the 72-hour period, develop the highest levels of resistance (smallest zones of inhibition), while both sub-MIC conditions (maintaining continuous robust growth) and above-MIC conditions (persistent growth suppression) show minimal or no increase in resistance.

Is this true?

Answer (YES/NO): YES